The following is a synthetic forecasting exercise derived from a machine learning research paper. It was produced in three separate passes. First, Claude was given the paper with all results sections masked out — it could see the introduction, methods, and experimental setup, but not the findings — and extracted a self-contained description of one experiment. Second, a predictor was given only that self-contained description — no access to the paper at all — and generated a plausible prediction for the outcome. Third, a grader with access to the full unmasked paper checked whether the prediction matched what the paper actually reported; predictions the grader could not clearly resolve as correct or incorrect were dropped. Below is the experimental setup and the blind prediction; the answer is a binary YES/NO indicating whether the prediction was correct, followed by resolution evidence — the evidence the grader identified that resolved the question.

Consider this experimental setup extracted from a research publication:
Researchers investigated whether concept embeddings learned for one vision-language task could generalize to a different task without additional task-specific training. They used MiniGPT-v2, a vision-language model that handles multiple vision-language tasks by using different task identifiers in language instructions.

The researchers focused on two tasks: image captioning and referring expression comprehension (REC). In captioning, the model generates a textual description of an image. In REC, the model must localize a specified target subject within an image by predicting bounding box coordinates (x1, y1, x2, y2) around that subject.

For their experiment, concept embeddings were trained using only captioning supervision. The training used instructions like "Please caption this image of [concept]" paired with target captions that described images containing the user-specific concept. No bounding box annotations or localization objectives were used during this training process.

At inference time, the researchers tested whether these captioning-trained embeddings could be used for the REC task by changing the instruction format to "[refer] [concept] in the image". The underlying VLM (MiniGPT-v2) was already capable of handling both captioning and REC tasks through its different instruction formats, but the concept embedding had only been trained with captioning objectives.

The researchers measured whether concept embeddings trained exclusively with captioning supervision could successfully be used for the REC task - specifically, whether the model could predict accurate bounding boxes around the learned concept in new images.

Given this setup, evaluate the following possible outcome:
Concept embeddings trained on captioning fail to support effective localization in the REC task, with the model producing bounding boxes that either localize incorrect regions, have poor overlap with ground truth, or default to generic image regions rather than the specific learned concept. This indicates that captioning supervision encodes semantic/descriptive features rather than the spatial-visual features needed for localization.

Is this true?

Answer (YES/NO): NO